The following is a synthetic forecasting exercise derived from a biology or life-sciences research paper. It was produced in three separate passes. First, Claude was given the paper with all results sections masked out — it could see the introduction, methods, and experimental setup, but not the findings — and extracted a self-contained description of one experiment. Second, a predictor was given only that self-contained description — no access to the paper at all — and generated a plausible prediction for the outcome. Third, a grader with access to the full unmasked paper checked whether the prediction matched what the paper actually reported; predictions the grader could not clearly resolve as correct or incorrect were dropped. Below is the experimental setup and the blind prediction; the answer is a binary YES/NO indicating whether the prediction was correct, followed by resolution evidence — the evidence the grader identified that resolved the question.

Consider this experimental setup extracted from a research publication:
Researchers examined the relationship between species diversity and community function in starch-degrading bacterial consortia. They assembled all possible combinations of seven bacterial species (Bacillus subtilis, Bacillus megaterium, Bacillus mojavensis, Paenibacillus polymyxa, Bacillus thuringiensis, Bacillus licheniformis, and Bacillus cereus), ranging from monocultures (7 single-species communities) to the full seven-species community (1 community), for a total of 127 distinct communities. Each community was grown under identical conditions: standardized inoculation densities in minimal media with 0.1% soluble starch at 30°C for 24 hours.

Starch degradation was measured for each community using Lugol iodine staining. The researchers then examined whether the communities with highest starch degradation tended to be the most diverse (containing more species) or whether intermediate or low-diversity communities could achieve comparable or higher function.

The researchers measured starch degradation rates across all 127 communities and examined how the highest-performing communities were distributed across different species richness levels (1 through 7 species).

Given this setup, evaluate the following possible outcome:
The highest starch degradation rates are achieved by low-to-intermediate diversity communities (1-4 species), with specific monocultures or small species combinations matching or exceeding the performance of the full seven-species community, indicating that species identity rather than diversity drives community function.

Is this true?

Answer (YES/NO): NO